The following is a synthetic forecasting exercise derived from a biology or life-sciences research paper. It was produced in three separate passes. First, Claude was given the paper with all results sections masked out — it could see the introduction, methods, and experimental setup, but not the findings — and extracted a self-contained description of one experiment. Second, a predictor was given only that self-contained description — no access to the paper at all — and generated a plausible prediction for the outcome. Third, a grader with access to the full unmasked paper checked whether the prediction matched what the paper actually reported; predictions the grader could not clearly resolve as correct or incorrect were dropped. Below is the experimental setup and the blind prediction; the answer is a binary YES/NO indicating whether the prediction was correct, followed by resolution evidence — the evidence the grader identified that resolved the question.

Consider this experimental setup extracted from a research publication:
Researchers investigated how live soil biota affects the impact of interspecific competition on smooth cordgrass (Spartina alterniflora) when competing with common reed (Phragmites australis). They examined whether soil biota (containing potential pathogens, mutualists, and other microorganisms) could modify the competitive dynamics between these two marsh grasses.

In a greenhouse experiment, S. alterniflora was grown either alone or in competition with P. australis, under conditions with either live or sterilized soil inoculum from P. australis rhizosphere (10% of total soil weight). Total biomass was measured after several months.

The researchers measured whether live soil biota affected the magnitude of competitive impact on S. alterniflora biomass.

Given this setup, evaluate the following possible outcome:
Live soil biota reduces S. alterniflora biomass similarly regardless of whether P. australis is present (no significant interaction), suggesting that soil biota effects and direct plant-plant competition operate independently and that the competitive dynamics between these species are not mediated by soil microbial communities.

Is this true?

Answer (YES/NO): NO